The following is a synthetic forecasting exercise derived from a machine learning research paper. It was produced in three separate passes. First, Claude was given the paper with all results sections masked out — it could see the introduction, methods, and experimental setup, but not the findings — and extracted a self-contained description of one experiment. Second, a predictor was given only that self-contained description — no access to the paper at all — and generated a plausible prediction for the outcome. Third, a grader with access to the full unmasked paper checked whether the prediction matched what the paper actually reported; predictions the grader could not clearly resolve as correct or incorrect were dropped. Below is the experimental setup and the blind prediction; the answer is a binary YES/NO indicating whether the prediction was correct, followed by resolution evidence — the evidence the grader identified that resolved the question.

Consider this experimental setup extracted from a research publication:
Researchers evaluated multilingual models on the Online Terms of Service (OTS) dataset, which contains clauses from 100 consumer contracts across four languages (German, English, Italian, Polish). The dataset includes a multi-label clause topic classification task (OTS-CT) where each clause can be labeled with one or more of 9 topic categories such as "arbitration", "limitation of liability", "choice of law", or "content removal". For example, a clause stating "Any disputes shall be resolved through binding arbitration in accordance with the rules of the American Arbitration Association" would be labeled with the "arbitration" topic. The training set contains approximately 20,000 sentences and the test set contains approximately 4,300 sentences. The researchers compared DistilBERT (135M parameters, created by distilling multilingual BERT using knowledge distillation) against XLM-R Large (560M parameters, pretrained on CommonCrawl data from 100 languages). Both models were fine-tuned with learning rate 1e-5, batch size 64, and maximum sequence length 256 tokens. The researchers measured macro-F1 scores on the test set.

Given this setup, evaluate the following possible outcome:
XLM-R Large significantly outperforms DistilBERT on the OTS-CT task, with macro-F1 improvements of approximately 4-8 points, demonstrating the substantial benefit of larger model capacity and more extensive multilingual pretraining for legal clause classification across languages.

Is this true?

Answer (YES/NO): NO